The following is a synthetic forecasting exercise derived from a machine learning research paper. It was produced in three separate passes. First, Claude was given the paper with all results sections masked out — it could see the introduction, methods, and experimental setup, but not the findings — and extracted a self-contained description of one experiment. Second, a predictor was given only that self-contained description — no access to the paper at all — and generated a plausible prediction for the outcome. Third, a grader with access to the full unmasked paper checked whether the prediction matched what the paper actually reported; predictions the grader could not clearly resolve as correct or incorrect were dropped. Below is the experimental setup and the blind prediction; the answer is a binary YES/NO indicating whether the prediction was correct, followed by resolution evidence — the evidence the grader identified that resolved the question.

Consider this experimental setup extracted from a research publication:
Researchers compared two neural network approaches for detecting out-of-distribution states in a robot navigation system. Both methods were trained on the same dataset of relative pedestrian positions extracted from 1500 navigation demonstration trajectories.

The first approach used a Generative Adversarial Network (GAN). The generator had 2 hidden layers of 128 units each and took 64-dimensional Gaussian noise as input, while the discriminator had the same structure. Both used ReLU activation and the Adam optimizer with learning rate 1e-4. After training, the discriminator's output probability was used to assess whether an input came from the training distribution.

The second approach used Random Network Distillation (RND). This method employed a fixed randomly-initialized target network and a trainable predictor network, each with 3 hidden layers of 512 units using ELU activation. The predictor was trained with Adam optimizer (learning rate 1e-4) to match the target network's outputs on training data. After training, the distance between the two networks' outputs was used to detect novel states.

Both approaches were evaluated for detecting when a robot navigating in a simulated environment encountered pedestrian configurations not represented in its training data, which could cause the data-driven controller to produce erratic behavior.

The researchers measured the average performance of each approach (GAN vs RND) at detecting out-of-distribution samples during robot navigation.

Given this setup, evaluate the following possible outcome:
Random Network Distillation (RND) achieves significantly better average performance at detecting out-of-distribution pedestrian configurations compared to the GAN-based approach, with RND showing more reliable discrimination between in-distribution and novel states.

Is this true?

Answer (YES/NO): NO